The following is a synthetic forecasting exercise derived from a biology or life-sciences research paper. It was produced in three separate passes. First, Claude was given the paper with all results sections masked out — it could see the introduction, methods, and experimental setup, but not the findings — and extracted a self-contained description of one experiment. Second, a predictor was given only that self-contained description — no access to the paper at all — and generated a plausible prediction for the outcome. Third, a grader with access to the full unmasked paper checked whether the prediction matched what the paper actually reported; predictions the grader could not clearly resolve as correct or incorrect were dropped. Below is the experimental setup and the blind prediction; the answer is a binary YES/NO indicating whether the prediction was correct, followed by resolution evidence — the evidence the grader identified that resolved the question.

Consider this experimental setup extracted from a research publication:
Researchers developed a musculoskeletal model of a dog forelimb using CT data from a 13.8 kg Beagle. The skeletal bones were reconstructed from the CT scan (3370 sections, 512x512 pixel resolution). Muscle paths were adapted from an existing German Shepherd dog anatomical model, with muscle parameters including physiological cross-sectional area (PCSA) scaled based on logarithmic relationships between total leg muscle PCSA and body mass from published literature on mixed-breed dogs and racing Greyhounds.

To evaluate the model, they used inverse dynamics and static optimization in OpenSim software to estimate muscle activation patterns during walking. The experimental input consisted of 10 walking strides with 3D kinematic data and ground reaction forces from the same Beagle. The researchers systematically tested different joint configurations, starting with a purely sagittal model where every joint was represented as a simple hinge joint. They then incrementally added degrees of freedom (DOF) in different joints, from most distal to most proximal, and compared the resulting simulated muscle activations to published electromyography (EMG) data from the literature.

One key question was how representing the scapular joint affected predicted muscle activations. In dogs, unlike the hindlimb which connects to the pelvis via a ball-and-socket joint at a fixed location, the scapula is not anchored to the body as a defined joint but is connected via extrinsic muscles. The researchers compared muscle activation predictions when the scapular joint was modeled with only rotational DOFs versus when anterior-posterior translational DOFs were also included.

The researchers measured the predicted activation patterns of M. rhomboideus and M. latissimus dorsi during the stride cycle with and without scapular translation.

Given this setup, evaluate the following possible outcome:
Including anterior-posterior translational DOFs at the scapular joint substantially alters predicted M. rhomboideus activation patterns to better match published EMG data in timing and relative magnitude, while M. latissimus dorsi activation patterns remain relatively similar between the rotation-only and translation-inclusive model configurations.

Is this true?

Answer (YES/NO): NO